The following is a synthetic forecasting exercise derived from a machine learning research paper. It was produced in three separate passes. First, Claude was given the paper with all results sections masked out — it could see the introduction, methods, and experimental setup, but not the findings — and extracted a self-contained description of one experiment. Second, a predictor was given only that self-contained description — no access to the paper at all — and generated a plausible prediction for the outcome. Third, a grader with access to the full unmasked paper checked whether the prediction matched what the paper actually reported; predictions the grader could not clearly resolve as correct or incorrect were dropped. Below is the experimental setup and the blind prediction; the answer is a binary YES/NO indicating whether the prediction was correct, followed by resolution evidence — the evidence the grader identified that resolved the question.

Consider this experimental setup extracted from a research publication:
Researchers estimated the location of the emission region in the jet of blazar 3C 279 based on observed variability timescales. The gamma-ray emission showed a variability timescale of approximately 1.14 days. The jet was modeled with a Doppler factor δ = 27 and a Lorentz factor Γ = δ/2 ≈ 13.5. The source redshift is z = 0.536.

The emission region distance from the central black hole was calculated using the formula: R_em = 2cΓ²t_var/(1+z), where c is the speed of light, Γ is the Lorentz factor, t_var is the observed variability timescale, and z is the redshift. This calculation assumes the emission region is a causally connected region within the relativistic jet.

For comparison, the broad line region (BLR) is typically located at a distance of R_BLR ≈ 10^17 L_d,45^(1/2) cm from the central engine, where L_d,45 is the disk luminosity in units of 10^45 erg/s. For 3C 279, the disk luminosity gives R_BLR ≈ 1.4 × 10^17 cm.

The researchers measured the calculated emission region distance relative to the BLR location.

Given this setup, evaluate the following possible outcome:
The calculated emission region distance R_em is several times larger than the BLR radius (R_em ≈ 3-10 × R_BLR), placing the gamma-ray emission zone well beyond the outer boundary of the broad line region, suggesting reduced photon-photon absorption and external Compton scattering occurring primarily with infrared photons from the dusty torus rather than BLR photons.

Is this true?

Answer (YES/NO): NO